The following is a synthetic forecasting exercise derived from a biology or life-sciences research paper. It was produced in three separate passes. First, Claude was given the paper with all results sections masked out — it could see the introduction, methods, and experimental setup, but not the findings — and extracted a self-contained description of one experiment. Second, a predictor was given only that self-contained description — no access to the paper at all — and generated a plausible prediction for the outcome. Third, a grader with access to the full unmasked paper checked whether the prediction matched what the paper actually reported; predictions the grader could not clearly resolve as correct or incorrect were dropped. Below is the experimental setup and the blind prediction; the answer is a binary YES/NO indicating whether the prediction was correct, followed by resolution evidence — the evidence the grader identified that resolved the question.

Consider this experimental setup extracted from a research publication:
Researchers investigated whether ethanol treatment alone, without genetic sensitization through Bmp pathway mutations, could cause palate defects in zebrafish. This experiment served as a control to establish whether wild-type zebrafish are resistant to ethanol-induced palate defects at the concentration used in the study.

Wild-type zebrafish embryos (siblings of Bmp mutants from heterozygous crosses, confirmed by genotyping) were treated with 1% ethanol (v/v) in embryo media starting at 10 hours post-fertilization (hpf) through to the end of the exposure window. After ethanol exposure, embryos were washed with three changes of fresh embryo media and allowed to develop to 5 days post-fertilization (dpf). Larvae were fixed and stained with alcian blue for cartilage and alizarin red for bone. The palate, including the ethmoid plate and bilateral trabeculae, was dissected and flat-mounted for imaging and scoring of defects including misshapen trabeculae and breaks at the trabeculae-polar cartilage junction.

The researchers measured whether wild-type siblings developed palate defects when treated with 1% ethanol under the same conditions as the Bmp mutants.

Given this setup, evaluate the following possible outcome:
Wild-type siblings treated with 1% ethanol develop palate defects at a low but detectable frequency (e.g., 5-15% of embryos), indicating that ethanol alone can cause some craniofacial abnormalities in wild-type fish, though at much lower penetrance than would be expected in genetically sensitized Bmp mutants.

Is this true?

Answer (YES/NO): NO